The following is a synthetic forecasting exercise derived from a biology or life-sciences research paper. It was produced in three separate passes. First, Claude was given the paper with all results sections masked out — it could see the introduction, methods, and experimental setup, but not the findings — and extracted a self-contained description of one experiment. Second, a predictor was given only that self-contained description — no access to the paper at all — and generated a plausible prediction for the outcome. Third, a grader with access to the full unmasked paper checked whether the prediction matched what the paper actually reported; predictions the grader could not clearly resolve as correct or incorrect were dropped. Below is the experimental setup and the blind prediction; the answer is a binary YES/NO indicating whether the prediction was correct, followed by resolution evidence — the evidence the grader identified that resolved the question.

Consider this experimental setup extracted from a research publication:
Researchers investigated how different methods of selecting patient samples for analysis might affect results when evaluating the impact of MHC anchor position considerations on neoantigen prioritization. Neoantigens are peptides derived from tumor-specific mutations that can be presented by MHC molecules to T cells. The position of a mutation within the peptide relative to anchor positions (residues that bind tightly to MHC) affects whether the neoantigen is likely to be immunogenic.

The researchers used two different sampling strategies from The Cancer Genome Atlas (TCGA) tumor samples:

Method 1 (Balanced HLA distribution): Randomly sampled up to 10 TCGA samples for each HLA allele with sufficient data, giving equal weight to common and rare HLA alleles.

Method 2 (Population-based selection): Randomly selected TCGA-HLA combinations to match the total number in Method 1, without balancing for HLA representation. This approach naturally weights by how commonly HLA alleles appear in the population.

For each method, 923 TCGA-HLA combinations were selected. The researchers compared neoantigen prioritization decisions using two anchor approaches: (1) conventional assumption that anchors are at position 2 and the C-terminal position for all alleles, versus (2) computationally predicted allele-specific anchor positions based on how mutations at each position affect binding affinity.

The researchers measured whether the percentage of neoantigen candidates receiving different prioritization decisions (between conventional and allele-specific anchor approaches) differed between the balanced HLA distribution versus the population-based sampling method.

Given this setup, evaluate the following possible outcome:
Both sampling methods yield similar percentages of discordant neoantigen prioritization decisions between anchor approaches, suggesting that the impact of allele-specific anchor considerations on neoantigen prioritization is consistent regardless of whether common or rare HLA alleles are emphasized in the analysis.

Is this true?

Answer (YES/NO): YES